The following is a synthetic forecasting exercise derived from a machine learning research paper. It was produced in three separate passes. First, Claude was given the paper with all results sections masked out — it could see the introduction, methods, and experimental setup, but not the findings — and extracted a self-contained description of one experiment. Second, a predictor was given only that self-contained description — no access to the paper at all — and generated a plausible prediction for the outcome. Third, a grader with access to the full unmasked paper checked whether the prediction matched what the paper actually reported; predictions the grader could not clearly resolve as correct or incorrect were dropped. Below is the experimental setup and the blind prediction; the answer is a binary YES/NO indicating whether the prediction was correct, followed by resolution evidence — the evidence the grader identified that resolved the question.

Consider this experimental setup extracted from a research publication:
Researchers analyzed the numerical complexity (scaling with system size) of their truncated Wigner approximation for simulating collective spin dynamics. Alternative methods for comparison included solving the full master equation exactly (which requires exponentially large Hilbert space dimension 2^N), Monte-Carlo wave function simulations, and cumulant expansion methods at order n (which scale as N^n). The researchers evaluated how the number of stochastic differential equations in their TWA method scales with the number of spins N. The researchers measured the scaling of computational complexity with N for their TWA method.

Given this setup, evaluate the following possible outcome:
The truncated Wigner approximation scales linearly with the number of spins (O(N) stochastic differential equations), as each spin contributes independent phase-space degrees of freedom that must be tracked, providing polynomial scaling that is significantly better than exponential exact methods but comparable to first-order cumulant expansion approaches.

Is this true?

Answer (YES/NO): YES